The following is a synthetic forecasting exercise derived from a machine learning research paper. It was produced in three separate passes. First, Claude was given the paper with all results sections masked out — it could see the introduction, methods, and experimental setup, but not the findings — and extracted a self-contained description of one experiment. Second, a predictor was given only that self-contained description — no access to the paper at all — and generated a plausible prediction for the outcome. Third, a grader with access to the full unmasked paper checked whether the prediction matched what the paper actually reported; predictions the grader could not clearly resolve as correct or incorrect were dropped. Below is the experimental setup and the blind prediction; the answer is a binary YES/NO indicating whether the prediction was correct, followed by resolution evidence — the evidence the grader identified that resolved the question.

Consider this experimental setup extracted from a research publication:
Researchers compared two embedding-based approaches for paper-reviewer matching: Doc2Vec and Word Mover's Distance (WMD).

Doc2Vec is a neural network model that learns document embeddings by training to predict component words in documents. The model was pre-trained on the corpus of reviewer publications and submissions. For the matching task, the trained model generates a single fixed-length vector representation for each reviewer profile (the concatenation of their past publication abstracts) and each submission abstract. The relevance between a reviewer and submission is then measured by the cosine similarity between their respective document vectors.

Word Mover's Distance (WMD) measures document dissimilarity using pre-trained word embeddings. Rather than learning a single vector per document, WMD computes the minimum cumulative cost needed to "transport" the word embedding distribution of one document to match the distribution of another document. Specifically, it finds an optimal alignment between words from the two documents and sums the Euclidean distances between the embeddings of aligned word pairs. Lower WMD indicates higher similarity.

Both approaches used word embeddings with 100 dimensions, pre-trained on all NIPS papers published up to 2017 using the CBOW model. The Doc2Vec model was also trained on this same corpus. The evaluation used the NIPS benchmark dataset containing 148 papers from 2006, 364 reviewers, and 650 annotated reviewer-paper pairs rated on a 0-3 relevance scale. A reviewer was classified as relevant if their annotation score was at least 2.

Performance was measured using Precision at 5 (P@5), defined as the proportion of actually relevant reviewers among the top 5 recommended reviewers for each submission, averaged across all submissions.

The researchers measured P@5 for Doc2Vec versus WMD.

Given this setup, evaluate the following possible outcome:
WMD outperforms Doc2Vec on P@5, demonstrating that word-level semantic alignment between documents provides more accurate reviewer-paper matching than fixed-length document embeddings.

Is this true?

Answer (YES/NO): NO